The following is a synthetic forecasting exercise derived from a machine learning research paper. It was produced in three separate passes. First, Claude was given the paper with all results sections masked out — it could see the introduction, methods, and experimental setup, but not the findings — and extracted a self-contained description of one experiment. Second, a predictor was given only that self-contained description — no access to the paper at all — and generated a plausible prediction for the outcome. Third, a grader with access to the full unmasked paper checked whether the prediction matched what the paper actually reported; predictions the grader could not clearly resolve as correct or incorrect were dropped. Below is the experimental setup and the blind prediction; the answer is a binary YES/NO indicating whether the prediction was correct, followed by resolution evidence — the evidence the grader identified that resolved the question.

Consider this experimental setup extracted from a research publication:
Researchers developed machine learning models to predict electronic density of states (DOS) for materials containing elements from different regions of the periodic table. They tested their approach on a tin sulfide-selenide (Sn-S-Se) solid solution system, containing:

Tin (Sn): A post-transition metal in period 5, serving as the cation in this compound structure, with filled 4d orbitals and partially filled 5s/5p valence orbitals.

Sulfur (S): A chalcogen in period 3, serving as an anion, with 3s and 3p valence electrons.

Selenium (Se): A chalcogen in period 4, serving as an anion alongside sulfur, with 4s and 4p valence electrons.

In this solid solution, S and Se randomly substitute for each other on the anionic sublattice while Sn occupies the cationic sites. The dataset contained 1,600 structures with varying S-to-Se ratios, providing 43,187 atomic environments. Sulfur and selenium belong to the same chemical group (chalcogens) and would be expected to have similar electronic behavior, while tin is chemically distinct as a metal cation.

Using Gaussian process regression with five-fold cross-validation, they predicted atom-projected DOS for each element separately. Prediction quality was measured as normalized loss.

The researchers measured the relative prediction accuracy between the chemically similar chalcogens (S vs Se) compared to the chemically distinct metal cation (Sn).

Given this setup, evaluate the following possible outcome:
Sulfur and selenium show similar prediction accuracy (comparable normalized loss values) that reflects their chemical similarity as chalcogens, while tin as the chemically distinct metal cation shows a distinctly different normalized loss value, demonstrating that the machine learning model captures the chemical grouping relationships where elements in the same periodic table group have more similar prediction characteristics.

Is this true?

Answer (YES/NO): NO